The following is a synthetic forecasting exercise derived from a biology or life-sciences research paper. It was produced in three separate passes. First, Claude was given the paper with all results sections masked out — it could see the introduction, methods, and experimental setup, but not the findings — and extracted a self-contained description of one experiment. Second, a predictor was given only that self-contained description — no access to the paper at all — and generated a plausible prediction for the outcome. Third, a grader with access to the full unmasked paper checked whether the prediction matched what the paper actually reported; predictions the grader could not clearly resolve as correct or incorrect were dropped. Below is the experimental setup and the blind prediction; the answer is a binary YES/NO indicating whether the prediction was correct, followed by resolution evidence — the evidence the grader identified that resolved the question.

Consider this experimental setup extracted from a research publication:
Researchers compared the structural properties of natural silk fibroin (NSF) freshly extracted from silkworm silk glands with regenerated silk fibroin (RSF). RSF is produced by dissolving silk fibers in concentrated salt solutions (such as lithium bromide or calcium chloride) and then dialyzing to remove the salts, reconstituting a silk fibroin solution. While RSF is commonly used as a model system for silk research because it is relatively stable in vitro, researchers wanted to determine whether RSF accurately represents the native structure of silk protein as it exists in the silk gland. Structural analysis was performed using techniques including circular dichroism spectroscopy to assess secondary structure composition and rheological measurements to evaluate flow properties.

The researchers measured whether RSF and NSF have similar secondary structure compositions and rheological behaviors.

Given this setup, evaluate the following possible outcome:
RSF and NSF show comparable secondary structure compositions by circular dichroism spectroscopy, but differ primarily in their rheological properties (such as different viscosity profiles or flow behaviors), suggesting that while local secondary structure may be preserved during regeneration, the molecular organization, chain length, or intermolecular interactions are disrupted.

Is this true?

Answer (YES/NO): YES